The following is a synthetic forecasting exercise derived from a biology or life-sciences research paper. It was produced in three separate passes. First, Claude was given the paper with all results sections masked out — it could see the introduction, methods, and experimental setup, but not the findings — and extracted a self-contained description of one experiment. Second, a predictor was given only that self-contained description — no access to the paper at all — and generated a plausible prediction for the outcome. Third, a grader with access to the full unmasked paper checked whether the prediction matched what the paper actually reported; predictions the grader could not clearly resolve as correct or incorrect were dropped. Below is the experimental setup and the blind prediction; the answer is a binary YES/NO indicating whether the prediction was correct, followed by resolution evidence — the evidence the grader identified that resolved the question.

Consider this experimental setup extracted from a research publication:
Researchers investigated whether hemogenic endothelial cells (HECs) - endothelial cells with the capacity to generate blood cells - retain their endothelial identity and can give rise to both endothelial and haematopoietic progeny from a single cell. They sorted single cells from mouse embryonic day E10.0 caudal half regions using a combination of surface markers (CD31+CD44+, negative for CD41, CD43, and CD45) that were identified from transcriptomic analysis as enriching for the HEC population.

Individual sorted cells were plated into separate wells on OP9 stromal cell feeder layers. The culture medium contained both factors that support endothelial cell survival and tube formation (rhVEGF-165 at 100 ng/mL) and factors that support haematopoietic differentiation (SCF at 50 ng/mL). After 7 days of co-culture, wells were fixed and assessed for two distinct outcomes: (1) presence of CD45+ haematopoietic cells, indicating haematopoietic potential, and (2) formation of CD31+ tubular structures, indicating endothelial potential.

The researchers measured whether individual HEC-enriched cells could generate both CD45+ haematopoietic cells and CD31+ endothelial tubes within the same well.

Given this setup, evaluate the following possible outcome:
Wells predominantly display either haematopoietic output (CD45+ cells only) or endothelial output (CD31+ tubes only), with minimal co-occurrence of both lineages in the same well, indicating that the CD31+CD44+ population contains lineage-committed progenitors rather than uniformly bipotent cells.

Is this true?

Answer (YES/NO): NO